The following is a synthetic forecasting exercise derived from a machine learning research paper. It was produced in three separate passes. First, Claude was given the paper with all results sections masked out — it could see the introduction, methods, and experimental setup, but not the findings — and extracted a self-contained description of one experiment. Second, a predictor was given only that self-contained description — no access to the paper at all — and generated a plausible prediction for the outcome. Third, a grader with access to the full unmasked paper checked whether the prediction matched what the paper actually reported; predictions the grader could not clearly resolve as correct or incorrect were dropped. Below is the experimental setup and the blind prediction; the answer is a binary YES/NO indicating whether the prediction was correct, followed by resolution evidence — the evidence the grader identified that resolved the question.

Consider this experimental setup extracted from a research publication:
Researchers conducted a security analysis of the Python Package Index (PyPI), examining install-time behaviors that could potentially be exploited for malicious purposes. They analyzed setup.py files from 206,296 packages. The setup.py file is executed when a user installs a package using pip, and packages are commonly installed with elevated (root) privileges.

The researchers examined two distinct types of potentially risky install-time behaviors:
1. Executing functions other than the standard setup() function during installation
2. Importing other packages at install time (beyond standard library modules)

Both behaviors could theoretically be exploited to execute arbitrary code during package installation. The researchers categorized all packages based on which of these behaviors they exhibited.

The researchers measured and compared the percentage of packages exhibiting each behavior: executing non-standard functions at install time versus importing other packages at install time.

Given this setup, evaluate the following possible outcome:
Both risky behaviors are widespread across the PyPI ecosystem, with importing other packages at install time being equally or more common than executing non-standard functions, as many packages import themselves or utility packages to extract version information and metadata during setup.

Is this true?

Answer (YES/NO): NO